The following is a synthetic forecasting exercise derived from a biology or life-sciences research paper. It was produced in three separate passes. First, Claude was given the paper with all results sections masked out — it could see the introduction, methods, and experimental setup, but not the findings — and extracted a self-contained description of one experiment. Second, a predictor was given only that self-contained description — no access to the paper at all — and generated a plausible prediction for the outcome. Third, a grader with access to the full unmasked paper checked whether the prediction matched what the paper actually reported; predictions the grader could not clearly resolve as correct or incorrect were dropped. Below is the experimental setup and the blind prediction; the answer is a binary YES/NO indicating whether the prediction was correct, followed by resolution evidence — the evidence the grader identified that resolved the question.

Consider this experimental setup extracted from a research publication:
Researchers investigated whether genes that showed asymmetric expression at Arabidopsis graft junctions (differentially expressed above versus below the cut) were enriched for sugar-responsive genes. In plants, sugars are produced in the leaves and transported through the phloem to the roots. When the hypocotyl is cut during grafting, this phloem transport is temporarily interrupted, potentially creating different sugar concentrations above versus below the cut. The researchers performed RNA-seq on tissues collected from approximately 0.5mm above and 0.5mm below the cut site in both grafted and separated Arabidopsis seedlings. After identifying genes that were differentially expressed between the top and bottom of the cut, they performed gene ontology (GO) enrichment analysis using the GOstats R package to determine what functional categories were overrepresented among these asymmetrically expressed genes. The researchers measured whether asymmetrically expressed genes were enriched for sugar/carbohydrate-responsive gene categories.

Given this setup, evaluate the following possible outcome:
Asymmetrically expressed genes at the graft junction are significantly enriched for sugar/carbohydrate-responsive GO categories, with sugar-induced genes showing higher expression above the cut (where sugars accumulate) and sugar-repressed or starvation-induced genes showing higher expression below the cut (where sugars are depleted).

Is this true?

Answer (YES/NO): YES